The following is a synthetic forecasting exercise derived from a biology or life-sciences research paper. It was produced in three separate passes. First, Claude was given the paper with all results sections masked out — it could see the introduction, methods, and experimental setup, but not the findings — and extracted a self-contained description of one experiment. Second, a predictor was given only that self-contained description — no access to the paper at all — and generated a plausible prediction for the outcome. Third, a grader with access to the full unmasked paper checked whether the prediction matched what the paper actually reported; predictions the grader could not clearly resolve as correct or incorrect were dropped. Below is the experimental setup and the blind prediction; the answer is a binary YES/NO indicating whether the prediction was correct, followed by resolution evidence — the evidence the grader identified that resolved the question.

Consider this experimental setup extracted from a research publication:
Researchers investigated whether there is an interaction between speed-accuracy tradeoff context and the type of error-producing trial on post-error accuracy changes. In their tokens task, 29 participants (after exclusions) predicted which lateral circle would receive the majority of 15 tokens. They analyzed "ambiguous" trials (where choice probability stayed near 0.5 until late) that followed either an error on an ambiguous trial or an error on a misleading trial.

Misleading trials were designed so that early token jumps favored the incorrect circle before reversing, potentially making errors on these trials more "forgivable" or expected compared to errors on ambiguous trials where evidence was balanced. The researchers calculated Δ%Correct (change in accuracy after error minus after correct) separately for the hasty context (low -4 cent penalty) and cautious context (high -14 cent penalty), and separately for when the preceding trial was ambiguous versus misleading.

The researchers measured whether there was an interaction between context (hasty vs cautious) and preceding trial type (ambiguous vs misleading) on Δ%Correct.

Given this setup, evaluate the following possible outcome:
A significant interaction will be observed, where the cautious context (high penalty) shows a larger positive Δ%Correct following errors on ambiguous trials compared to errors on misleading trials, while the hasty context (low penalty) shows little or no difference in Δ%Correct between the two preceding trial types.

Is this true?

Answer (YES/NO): NO